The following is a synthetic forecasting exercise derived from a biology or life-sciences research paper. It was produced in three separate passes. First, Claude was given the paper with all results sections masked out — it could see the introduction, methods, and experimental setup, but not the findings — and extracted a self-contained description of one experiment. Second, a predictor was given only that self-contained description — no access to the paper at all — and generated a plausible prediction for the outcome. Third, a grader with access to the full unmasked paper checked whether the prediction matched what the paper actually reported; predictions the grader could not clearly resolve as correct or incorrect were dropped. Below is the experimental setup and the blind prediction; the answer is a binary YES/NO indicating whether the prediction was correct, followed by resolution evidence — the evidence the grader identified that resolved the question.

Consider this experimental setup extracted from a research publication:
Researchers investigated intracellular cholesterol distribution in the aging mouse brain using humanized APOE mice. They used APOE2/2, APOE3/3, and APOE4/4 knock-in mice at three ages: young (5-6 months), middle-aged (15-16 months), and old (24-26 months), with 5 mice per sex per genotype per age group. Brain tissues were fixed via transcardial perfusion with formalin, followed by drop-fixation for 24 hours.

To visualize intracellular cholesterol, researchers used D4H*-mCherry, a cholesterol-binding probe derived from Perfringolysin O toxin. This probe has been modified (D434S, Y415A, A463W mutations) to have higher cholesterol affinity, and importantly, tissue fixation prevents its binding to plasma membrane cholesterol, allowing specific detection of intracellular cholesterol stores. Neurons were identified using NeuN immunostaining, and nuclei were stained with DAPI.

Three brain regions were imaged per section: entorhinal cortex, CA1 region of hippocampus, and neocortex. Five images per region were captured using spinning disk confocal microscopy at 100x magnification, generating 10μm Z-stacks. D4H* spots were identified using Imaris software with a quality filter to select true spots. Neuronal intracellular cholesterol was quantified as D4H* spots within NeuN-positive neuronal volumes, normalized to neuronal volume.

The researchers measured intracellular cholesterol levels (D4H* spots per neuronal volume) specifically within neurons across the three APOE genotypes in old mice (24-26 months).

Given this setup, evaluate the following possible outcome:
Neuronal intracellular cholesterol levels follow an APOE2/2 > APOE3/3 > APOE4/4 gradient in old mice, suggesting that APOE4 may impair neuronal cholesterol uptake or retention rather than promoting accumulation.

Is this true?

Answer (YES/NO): NO